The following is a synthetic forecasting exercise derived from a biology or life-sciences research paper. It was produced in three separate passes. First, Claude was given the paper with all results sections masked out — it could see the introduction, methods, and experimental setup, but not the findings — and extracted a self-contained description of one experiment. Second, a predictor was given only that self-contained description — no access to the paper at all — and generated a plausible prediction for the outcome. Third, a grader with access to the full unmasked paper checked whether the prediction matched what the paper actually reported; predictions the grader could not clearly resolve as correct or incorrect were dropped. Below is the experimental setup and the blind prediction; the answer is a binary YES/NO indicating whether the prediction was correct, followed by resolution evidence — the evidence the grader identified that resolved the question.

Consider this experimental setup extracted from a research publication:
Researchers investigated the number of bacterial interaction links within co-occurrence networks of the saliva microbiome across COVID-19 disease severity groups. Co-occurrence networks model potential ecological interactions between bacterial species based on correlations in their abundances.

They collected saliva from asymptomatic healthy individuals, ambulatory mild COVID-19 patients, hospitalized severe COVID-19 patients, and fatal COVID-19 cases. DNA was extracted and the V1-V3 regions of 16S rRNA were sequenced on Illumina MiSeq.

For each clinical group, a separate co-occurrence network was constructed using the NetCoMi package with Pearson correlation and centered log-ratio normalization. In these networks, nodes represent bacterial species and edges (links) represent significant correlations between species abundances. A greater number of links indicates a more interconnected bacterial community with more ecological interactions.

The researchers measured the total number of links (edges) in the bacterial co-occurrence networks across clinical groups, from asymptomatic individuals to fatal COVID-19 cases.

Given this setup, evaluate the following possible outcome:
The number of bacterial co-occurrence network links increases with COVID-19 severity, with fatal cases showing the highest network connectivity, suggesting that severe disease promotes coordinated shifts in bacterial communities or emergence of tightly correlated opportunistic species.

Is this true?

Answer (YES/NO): NO